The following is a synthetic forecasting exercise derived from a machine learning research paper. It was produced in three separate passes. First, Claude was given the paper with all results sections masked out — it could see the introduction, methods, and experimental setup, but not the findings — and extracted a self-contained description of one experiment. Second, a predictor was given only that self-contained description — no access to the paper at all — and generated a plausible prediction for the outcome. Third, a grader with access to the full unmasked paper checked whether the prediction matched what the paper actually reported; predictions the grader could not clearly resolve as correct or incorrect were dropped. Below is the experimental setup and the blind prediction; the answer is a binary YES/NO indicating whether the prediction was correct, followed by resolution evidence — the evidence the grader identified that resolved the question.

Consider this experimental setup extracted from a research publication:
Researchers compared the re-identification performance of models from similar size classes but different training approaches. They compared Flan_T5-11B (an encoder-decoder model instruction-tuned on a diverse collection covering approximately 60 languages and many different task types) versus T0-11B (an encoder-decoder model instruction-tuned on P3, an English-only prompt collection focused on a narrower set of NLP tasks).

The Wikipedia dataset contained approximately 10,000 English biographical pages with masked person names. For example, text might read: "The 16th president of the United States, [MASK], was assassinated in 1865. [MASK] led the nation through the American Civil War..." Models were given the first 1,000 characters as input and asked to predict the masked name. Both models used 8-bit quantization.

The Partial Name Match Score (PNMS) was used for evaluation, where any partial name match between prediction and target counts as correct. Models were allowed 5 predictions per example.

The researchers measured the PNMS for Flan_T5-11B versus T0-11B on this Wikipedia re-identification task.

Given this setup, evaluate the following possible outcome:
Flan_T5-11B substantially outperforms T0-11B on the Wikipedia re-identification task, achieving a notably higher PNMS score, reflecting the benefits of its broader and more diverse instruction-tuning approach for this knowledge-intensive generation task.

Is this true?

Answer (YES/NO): NO